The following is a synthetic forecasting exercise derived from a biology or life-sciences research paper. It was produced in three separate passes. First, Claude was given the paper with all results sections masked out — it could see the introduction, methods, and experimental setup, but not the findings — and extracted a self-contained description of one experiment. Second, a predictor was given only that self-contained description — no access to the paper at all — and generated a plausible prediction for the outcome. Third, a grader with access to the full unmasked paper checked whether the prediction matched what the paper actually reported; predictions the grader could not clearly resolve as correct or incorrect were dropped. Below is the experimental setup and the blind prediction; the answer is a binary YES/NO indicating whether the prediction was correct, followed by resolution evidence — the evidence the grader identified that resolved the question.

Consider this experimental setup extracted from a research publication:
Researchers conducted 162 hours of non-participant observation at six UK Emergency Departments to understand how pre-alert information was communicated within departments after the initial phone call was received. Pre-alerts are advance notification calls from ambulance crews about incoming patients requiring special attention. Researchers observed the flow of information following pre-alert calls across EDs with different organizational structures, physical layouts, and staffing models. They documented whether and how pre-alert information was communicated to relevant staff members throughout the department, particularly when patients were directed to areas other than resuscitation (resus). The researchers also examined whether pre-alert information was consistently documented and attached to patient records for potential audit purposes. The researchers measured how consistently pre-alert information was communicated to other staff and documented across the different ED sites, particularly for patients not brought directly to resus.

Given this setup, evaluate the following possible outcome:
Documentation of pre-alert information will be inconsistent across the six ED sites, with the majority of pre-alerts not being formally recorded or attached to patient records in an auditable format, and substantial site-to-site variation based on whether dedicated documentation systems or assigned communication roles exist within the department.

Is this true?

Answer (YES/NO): YES